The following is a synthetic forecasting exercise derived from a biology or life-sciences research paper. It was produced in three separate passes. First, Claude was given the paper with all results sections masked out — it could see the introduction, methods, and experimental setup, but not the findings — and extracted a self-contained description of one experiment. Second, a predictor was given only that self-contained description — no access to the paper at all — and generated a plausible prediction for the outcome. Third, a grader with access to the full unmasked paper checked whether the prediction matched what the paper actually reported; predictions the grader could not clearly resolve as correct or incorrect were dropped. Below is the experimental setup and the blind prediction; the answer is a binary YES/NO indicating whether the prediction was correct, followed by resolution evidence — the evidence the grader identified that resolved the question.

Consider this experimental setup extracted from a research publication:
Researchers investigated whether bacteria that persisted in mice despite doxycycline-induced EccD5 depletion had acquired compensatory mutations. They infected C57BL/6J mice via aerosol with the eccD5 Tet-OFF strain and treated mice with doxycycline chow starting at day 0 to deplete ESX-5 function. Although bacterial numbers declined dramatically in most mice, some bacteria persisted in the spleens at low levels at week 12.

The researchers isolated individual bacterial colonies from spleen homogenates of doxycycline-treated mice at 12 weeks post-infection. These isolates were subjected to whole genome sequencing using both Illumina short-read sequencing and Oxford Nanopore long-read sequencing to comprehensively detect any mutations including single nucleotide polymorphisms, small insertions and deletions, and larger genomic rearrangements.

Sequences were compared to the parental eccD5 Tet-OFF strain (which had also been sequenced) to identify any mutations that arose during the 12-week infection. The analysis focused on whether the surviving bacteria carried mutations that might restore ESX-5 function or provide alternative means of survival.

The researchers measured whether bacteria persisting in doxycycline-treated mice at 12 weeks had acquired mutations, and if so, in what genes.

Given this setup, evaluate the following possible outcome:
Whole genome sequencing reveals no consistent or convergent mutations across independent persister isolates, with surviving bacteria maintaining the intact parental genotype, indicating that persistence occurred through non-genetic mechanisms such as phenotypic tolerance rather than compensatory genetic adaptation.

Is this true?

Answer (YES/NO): YES